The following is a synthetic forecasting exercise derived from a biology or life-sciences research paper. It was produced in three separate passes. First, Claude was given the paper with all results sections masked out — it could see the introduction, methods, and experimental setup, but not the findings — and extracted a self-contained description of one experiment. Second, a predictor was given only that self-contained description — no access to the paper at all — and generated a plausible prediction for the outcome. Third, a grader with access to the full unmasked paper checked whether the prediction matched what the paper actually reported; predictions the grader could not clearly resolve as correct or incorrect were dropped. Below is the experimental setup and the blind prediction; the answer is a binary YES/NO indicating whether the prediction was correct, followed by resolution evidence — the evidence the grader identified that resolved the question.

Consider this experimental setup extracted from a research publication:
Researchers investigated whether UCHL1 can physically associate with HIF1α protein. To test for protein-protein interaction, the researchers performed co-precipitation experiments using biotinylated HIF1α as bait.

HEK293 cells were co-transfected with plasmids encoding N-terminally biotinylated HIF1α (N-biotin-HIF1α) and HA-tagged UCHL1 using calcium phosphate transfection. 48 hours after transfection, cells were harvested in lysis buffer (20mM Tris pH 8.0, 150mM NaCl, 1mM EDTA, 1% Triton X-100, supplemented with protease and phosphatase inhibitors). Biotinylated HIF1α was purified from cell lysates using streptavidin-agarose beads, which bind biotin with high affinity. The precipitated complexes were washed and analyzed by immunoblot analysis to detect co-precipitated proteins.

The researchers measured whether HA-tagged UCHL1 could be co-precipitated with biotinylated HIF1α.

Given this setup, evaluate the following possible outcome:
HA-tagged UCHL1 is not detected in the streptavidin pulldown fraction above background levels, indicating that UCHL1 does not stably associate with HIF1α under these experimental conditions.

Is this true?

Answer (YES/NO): NO